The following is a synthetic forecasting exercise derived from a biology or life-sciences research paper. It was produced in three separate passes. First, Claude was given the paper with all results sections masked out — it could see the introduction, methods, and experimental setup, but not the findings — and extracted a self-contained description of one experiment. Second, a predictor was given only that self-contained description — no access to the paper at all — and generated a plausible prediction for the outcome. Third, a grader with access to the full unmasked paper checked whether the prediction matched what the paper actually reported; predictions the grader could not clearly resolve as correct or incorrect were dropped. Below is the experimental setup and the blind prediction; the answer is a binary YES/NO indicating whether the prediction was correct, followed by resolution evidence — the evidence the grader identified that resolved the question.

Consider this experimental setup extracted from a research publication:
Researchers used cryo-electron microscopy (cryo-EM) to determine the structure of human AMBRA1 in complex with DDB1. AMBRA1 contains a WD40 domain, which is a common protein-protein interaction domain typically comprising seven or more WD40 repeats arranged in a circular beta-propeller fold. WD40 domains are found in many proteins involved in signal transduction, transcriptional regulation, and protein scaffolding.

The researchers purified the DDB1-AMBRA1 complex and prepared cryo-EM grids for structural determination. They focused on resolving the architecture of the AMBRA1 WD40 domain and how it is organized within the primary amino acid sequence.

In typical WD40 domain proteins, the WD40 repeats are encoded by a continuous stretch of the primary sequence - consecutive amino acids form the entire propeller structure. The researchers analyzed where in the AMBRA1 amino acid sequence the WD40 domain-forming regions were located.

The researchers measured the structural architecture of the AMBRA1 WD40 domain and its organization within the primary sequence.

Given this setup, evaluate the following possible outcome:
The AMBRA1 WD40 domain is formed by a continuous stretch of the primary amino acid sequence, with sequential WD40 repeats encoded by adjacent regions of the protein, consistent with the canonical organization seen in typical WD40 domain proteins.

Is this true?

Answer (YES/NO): NO